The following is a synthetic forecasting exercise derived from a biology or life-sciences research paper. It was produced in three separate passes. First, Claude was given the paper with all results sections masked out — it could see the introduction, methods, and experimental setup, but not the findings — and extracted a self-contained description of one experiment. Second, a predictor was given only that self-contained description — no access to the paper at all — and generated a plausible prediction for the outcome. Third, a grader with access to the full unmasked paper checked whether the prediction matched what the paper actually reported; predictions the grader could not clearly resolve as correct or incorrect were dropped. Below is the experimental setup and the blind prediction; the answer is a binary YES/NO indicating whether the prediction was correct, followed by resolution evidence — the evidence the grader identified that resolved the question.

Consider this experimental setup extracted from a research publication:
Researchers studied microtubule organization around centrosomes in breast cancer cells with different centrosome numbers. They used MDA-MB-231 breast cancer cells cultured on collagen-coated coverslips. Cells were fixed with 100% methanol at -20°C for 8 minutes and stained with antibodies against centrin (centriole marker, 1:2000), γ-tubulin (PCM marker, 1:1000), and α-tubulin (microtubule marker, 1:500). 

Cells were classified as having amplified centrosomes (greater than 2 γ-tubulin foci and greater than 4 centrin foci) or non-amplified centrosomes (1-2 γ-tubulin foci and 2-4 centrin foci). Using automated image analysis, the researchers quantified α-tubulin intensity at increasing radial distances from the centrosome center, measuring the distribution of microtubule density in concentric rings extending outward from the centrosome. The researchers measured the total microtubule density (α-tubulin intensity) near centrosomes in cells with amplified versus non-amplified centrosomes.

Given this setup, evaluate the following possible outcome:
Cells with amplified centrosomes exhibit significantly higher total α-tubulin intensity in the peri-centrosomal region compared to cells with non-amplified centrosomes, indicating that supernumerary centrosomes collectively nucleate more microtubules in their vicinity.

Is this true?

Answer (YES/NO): YES